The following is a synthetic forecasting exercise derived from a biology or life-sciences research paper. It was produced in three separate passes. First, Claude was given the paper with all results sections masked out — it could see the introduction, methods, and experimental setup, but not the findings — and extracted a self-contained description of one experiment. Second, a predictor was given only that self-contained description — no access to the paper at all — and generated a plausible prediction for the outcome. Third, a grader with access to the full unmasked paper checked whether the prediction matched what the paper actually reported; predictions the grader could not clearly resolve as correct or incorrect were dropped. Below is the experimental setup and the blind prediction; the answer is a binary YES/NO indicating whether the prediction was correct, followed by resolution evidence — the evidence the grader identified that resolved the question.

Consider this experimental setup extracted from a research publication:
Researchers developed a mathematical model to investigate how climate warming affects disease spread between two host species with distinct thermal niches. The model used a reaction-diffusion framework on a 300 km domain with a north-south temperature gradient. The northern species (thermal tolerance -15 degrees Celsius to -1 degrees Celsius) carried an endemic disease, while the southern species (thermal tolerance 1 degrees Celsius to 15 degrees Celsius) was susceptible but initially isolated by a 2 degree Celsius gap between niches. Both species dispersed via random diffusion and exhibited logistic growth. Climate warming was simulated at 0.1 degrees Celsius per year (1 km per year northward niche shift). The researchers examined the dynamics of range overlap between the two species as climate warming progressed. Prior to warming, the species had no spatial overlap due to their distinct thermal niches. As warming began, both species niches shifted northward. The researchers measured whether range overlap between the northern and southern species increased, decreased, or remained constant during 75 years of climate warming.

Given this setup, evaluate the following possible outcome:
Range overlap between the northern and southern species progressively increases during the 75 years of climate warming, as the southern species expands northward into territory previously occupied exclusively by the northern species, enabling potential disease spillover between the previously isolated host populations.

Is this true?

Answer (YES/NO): YES